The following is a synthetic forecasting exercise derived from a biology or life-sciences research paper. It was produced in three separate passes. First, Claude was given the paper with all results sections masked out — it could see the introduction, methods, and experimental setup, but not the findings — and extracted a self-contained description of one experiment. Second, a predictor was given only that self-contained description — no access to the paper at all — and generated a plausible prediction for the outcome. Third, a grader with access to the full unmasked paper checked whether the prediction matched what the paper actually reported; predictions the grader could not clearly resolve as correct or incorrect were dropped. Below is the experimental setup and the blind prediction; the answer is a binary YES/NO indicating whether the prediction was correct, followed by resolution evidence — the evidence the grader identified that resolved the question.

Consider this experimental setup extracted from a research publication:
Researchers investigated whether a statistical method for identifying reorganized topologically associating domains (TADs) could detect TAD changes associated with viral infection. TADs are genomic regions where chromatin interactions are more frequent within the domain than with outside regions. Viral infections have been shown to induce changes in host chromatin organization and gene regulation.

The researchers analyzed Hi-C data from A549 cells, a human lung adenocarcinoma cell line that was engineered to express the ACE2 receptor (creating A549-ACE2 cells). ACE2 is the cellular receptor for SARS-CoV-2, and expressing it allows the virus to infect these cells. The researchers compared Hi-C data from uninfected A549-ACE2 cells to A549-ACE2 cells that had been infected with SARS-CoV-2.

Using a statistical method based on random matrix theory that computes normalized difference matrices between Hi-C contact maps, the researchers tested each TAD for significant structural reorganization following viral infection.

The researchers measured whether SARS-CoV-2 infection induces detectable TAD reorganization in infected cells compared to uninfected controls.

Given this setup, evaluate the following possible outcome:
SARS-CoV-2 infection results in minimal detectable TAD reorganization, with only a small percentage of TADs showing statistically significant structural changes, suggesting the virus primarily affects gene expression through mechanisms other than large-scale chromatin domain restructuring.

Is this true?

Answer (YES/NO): NO